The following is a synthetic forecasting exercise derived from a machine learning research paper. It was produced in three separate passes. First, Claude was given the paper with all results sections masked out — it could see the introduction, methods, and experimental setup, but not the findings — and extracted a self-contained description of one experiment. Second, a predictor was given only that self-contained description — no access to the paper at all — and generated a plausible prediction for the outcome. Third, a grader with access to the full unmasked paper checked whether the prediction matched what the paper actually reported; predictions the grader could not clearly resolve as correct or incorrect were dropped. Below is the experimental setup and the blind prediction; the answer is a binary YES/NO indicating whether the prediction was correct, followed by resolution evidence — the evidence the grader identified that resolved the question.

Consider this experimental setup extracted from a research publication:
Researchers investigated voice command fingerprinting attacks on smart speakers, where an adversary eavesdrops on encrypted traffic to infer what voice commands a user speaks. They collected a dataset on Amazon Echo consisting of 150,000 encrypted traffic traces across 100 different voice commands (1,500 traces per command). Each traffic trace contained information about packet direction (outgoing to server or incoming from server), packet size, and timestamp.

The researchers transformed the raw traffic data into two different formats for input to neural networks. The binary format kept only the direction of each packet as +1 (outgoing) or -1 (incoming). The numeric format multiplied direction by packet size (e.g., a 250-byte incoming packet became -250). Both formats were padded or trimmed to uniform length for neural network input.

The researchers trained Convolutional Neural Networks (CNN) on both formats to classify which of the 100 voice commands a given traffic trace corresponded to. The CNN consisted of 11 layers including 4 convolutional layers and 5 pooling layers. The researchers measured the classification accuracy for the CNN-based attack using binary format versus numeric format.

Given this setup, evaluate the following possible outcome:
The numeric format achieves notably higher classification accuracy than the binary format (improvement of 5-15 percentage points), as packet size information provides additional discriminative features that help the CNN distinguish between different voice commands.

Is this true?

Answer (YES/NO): YES